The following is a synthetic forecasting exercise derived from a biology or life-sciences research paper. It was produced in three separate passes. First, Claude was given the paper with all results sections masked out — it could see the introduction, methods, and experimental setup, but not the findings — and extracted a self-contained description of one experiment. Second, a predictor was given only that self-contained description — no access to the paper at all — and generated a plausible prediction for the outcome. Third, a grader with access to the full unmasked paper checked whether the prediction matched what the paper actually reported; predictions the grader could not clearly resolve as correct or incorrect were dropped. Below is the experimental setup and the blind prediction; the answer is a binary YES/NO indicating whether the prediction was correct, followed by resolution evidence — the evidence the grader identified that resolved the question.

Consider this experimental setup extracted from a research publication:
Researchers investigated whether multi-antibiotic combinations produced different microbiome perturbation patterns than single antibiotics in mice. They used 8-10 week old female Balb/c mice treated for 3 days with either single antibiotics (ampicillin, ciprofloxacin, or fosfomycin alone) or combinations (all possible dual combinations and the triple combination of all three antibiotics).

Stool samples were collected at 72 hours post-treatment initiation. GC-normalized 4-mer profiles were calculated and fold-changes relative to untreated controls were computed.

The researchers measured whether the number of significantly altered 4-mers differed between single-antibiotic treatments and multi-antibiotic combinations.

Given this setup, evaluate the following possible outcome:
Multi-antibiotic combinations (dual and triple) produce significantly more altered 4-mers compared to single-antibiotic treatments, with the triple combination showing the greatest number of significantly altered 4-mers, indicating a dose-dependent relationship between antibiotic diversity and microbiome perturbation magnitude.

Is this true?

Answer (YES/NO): NO